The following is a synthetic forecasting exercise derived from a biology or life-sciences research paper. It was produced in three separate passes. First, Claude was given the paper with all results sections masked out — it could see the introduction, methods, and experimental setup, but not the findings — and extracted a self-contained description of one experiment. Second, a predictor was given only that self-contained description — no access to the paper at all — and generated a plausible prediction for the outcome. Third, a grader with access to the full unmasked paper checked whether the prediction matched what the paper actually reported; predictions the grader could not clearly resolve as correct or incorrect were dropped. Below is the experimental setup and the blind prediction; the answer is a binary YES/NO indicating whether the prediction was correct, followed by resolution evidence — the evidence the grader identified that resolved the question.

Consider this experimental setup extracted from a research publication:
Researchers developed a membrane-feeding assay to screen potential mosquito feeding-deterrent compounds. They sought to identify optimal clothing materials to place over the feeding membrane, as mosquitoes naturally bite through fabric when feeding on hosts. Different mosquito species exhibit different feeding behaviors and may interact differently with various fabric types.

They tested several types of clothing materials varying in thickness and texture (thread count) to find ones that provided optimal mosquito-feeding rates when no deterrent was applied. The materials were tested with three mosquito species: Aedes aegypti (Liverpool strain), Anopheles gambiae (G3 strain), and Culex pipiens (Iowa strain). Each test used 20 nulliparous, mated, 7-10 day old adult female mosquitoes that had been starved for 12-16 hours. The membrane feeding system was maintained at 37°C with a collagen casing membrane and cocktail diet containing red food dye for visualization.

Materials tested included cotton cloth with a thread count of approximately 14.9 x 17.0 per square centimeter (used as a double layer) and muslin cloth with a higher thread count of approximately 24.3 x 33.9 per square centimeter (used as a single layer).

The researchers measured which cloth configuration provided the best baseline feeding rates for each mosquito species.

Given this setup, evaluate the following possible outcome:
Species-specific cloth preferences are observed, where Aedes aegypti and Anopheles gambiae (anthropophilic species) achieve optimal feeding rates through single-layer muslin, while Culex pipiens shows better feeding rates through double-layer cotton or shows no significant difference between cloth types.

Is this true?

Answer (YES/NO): NO